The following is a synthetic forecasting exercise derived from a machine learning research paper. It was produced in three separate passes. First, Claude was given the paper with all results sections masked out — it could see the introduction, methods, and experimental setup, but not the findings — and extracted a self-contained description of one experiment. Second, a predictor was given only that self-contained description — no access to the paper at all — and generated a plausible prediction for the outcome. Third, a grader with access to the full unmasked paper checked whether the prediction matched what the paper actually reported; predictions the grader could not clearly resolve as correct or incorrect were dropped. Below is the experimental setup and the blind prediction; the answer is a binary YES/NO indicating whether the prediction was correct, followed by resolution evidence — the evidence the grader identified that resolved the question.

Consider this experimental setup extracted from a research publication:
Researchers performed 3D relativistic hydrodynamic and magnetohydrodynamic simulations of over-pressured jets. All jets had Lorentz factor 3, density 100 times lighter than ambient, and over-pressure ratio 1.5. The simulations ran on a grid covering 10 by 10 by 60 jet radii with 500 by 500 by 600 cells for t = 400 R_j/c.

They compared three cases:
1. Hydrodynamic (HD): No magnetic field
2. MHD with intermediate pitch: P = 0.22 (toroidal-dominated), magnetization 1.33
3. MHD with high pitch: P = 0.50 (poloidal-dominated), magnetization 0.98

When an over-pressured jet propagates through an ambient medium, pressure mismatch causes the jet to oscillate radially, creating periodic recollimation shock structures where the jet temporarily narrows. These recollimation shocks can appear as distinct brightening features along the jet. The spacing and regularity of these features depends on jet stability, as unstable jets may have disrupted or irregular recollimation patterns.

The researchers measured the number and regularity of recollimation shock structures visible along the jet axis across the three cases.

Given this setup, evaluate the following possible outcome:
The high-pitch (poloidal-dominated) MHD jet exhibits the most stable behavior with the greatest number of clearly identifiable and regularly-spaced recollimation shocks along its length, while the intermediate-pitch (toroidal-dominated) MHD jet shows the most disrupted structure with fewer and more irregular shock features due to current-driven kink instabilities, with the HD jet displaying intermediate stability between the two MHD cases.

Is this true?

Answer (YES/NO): NO